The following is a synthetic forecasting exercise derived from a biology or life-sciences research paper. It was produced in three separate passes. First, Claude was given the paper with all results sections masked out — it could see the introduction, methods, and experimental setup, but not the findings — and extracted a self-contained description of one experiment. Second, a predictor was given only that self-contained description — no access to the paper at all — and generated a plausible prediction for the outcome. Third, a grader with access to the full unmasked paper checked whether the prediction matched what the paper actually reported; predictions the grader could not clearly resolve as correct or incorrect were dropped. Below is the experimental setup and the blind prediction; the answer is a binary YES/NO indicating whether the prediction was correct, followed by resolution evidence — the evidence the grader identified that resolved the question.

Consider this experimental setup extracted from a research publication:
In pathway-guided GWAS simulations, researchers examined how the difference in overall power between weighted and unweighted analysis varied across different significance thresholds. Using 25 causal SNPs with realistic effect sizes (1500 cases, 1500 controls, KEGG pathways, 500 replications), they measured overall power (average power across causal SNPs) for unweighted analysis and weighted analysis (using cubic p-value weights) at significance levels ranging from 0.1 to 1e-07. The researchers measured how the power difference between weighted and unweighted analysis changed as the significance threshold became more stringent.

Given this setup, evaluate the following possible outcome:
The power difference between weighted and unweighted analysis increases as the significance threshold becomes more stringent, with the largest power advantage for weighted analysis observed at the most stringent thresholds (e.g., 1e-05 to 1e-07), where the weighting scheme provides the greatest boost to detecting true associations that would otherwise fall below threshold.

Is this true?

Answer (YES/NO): YES